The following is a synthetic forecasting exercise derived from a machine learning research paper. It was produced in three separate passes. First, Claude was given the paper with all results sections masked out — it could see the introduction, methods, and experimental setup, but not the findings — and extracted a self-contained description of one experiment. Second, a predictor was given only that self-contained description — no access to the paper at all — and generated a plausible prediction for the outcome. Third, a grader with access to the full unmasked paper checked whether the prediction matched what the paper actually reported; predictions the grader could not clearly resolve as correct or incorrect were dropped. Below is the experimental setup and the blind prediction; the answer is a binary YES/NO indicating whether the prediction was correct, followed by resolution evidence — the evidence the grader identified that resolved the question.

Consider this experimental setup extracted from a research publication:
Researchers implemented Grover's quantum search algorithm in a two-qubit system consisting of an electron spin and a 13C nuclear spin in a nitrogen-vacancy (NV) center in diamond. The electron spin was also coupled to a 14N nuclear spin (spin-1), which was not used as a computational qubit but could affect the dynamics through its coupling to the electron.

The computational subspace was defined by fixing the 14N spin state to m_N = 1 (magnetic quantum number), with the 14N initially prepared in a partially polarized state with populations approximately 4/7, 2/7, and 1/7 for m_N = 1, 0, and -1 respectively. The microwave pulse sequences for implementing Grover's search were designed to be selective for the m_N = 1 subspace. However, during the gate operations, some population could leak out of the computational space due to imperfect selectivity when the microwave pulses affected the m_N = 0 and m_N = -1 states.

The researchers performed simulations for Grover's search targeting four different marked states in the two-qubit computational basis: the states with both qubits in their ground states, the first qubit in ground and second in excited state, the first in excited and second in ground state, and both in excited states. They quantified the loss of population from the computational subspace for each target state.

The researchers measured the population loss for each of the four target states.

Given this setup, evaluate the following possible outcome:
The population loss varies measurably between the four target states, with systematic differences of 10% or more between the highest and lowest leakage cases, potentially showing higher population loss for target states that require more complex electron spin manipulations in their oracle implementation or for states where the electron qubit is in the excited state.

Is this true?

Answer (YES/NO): YES